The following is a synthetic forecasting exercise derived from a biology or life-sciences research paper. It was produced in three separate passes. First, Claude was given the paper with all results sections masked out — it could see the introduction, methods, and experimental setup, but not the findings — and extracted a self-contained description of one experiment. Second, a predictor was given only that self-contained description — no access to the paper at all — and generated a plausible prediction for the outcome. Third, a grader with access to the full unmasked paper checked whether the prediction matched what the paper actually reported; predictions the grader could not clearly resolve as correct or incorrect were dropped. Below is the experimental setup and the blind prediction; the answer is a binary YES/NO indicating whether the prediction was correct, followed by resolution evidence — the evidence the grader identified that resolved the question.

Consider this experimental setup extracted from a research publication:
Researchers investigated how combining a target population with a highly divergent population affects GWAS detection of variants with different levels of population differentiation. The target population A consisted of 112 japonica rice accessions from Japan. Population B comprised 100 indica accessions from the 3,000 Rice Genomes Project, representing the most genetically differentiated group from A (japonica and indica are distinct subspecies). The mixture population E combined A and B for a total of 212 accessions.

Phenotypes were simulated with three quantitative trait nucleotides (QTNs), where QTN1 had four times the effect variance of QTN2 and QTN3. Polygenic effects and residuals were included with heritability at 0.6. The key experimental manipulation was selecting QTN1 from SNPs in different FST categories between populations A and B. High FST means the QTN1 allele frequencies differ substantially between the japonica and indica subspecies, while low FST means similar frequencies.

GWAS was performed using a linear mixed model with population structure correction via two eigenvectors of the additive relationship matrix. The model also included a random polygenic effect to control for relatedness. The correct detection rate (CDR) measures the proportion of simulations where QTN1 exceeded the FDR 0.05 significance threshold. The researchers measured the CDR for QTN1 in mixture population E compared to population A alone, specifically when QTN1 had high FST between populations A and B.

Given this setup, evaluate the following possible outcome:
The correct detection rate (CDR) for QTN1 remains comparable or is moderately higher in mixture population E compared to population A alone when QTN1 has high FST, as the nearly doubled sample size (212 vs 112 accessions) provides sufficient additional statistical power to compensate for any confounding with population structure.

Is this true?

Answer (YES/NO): YES